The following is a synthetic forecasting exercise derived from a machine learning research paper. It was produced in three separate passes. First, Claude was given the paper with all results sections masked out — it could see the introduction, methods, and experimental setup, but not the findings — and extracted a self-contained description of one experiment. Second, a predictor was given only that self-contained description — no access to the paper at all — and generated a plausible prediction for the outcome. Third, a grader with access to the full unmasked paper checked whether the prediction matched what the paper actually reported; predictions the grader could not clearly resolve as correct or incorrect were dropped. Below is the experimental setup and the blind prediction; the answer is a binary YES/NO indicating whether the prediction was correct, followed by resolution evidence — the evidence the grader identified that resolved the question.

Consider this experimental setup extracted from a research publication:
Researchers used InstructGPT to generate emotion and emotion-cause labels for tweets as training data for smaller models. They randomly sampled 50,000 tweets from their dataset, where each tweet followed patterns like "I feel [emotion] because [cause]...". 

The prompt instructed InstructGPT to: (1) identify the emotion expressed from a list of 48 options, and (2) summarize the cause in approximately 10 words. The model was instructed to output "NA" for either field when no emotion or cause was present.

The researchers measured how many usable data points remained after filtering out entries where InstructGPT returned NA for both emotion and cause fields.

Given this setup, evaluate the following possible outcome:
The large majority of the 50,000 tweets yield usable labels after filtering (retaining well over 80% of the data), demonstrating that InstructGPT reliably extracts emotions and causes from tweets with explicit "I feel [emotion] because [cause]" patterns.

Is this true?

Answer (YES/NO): YES